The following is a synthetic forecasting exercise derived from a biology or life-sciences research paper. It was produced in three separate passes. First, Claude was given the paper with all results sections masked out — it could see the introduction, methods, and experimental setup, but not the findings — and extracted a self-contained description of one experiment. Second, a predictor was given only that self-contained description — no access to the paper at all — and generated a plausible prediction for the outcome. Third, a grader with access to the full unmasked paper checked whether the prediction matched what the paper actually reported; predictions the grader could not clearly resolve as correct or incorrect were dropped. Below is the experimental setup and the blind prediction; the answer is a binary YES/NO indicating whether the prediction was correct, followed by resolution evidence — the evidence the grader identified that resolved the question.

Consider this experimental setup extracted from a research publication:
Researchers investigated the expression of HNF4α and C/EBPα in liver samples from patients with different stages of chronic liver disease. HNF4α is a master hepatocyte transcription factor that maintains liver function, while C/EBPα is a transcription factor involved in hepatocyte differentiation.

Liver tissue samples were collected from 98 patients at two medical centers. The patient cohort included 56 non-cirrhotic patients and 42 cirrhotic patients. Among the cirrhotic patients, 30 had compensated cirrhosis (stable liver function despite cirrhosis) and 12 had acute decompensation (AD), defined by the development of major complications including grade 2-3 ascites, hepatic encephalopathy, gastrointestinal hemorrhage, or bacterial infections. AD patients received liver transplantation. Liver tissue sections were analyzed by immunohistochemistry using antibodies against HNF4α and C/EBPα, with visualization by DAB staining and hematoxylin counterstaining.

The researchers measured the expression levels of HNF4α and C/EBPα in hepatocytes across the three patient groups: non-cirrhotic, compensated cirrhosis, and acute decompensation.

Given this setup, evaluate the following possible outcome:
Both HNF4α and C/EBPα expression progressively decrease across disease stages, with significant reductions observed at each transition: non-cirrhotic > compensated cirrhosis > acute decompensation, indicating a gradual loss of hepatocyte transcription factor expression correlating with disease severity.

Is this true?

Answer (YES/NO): NO